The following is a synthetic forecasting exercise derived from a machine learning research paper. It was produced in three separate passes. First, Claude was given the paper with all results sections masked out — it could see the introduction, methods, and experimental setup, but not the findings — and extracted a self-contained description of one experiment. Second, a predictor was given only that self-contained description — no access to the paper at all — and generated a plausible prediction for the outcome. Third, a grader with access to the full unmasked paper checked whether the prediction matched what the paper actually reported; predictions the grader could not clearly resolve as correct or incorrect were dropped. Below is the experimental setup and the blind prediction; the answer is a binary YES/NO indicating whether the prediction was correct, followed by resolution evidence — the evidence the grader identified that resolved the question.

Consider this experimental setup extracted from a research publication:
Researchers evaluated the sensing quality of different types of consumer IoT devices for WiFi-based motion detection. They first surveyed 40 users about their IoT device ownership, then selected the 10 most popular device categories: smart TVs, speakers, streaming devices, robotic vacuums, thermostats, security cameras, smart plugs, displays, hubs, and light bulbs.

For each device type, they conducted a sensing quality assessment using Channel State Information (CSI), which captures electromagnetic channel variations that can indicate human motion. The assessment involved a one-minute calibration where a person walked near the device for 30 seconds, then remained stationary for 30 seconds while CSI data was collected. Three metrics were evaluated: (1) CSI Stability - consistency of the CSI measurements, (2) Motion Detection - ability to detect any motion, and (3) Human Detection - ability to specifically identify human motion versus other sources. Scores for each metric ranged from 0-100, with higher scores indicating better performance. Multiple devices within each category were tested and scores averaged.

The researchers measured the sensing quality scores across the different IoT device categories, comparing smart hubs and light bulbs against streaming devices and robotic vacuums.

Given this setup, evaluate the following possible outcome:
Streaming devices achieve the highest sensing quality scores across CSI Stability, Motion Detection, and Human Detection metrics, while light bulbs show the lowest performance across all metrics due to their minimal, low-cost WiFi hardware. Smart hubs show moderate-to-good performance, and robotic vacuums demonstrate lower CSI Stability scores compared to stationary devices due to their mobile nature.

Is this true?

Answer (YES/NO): NO